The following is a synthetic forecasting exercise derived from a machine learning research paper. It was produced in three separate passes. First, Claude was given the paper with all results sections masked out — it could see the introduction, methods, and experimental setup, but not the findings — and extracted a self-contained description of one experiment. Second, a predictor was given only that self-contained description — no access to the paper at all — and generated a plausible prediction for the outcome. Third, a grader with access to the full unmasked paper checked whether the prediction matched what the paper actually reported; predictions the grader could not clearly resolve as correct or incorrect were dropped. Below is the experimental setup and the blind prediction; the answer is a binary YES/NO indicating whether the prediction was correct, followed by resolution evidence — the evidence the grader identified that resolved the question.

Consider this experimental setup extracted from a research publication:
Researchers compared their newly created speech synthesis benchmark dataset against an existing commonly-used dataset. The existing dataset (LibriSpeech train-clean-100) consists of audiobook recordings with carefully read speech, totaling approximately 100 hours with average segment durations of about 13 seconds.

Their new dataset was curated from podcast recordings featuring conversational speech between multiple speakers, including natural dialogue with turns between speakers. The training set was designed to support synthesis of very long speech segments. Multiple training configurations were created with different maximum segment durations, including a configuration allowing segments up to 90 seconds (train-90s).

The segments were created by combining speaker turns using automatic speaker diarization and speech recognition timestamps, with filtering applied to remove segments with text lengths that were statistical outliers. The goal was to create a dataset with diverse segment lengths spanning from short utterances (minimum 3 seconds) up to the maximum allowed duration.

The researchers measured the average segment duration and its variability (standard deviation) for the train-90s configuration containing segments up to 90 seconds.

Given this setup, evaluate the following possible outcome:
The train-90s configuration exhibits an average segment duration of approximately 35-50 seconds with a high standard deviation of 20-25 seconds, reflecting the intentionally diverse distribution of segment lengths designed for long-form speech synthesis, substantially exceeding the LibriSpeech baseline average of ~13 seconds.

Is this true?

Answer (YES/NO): NO